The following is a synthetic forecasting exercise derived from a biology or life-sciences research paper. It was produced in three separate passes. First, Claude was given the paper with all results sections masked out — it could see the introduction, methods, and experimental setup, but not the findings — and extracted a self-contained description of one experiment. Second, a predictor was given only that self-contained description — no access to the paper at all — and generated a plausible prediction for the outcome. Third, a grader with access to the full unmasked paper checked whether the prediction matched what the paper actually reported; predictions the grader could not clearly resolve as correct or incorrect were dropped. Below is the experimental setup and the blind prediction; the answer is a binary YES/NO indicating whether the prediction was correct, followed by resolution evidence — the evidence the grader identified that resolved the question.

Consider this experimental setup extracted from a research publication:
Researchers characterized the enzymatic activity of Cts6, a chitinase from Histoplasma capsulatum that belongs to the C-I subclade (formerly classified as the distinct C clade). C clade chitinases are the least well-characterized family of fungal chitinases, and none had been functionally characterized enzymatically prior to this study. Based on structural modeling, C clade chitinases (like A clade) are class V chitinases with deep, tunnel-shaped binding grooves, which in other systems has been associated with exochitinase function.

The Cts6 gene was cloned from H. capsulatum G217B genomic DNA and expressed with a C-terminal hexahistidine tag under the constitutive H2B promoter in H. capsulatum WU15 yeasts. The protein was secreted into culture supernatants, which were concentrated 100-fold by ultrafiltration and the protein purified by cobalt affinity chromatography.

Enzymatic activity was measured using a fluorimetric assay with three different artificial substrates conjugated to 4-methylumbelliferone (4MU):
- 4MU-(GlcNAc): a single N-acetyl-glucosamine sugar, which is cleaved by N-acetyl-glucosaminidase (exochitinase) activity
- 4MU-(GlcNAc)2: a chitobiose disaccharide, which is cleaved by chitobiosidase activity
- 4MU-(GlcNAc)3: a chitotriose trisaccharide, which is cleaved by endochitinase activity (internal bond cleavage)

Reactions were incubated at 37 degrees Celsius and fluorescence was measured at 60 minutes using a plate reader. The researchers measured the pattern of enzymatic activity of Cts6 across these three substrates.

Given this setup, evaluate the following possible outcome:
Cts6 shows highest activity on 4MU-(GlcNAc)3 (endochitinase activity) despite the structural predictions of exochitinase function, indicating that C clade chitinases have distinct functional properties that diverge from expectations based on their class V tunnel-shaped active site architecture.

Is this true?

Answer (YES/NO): NO